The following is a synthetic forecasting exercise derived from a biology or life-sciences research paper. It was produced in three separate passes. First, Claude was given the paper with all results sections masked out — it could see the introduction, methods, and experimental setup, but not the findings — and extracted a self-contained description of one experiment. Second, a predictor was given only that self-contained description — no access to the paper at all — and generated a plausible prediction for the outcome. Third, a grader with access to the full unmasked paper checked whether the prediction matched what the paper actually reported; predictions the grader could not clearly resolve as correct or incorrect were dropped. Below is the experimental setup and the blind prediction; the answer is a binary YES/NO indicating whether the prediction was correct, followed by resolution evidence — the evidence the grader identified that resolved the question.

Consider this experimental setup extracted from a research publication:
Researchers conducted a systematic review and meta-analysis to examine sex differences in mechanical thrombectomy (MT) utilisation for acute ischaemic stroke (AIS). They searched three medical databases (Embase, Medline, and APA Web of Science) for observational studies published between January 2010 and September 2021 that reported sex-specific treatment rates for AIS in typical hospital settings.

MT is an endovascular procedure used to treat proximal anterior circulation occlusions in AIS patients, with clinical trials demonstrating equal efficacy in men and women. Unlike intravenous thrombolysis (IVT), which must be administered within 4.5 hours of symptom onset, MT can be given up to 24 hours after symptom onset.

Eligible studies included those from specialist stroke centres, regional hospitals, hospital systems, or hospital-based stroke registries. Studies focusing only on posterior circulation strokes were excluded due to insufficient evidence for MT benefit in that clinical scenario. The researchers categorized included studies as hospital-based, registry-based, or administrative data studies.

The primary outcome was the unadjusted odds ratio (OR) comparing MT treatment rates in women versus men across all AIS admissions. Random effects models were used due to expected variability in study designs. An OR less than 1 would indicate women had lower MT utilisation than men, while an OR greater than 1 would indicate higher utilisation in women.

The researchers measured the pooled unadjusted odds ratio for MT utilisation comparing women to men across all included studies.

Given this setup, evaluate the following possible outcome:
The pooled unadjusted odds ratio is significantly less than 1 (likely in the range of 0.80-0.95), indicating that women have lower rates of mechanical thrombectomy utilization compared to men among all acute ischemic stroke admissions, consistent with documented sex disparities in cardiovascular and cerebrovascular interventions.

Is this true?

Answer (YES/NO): NO